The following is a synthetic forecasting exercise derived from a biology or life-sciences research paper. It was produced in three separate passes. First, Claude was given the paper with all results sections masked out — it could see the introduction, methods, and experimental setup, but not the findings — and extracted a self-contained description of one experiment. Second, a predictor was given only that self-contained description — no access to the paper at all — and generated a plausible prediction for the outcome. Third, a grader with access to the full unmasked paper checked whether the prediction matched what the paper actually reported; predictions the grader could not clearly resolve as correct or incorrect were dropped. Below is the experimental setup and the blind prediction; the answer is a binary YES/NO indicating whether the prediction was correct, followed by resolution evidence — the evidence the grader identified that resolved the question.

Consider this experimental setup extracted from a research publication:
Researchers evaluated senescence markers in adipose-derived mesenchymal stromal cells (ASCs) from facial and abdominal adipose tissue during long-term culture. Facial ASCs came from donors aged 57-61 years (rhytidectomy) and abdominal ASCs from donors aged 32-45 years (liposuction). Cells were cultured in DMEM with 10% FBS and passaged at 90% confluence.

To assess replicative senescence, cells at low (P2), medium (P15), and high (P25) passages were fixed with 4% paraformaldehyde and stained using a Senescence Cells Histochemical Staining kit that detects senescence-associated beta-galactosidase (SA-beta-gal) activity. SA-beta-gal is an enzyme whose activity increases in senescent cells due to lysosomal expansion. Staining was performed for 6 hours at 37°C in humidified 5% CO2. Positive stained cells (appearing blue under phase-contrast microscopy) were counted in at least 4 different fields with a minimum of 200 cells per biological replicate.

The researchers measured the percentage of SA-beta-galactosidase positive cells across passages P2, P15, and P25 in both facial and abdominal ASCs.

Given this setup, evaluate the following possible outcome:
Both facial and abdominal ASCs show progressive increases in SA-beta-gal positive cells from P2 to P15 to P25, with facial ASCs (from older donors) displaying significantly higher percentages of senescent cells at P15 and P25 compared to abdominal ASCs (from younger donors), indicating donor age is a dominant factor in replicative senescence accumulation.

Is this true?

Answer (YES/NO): NO